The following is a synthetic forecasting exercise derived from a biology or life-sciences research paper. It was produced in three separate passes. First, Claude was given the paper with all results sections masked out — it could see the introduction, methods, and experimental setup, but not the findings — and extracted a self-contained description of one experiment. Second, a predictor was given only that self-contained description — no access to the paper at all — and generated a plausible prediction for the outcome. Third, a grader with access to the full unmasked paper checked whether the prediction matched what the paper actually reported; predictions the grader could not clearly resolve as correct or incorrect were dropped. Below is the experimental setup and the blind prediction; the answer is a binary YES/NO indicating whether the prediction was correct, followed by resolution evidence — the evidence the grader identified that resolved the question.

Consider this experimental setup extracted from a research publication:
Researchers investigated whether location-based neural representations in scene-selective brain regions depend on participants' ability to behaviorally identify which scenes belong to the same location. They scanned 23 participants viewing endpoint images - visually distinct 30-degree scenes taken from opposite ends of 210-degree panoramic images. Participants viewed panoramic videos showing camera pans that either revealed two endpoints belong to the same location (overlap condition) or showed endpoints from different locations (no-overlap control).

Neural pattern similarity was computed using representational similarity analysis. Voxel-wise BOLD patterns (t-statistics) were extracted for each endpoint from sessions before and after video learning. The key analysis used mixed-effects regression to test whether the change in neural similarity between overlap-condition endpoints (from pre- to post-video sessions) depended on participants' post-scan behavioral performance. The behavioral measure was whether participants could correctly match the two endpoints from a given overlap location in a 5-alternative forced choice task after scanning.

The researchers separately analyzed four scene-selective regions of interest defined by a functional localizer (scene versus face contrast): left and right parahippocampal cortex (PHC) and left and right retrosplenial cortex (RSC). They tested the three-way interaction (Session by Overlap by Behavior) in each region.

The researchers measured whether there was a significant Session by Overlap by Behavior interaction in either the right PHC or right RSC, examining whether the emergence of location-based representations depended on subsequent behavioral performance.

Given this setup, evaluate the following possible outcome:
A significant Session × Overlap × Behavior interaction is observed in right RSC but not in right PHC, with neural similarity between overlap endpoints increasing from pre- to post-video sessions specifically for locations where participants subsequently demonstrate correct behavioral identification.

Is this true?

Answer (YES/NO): YES